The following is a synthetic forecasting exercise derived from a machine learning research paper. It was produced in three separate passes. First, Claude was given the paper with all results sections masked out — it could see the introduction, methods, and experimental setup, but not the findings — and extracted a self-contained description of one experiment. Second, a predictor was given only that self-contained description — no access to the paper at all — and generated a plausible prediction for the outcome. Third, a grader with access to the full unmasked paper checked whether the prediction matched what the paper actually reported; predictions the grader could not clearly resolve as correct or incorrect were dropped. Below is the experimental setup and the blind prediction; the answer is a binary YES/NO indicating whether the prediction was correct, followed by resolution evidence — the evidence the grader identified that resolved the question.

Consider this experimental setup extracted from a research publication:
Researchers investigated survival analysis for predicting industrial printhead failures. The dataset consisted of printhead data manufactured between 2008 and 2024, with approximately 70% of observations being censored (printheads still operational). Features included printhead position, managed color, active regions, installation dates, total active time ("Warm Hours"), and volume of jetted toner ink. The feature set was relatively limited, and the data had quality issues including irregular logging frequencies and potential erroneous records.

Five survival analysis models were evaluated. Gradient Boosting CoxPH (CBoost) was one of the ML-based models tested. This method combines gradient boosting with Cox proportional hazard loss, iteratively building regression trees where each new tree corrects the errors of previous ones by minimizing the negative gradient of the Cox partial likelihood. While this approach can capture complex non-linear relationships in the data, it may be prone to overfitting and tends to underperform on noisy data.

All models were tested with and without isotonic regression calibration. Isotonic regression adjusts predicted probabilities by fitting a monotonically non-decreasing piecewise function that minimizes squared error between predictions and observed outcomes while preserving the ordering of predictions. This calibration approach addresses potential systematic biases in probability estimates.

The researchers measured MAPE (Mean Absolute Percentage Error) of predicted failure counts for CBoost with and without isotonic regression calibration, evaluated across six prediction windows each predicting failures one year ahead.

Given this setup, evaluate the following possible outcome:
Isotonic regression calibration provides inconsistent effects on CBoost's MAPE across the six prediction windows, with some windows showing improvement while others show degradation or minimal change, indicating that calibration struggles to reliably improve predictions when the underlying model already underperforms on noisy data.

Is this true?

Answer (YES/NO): NO